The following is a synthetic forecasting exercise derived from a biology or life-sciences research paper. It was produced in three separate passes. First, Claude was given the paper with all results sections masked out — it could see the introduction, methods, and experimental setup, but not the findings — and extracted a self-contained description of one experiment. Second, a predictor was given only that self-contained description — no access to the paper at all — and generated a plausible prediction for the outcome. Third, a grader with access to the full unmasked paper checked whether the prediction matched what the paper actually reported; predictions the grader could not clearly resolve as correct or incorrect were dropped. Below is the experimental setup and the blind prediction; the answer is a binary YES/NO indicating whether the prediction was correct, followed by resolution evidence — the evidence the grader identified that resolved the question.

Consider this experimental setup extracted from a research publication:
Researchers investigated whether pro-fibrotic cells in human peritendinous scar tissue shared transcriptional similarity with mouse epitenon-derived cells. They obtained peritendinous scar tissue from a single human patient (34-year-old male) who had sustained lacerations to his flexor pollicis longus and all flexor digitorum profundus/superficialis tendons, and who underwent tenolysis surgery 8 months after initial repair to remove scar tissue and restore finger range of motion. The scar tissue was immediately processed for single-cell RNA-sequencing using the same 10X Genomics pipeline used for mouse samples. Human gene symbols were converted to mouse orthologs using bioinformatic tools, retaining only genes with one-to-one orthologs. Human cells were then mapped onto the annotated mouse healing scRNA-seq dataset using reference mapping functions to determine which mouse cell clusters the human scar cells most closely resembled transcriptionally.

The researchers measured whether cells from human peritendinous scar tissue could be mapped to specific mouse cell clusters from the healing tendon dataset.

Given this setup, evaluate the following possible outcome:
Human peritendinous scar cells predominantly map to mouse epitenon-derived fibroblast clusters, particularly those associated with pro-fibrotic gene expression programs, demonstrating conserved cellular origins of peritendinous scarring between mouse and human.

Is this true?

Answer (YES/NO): NO